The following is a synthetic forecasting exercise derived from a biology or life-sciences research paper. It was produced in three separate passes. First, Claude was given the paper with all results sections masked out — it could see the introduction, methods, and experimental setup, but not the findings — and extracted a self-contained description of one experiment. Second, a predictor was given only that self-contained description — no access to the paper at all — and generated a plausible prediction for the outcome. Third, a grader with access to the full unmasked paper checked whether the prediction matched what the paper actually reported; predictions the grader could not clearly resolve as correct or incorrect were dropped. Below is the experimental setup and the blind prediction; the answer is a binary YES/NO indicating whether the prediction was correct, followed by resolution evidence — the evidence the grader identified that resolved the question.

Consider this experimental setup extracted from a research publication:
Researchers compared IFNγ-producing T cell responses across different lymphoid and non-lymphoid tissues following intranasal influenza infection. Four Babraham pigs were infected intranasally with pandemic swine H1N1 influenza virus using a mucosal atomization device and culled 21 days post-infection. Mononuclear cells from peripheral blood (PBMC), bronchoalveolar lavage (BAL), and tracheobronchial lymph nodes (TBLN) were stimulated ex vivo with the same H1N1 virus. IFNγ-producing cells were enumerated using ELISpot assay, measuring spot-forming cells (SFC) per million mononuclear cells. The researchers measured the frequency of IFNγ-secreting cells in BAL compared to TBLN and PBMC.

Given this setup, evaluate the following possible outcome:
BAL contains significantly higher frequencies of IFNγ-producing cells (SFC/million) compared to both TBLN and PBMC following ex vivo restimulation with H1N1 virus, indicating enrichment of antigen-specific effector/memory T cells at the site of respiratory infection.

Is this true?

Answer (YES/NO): YES